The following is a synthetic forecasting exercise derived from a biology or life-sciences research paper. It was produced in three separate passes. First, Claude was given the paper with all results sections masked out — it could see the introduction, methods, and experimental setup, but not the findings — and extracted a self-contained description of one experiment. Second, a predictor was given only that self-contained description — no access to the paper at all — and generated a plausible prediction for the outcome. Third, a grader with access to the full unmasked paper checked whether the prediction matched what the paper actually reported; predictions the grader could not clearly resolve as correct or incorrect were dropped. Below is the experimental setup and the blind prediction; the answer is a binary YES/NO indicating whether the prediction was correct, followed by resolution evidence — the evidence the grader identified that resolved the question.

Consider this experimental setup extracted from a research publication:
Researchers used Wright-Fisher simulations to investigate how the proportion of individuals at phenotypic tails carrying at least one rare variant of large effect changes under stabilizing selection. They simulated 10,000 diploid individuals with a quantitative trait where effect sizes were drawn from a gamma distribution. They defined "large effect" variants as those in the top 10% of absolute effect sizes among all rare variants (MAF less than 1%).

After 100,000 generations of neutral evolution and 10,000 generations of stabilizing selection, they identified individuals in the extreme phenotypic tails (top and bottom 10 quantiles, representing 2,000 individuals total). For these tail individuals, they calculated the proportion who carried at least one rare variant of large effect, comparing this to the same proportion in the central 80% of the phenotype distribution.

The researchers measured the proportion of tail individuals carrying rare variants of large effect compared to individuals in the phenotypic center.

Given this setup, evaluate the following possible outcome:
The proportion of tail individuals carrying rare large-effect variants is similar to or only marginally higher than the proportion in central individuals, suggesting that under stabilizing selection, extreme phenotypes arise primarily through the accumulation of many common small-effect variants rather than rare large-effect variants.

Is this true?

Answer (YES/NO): NO